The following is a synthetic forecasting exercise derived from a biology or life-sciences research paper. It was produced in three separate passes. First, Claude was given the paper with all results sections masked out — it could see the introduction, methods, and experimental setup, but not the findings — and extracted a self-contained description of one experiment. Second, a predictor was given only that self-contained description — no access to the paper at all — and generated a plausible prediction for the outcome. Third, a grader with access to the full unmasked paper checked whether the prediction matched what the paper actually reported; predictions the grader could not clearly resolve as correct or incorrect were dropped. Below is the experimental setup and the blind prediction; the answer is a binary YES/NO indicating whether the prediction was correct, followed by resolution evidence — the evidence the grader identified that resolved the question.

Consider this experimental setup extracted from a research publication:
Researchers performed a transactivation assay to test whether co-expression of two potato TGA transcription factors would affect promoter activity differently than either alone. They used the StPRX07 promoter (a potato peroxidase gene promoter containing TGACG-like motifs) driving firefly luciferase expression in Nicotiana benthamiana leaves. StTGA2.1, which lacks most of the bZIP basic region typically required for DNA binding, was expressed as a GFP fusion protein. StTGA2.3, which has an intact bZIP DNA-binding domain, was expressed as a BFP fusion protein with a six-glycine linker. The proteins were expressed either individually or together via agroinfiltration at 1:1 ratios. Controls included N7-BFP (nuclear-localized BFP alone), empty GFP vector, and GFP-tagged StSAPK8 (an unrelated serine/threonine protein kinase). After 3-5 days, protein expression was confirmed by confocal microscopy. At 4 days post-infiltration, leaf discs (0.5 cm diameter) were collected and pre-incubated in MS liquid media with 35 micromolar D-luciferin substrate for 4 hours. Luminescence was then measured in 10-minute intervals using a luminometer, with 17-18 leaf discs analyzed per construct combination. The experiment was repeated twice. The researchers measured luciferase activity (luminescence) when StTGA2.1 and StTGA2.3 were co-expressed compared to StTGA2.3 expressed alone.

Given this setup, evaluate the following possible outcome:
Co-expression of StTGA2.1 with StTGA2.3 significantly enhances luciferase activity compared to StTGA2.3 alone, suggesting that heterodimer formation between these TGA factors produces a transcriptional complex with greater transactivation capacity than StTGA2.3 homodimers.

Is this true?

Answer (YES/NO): YES